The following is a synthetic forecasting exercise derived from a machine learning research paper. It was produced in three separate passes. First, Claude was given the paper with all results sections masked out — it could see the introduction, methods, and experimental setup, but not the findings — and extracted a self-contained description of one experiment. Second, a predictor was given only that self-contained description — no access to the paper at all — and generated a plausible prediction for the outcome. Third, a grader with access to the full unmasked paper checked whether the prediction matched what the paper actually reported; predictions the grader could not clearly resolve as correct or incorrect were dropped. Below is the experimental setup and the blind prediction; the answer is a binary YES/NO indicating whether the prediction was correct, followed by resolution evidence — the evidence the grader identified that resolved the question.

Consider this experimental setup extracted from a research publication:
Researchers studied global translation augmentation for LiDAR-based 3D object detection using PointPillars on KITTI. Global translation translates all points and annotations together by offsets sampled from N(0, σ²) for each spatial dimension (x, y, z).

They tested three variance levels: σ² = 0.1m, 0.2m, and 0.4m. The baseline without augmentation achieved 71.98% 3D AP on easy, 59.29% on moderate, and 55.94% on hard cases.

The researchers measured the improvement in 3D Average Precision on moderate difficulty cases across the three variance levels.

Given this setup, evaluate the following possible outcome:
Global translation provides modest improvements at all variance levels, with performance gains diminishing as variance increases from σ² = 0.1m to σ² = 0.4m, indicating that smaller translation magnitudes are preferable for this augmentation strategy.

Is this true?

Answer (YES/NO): NO